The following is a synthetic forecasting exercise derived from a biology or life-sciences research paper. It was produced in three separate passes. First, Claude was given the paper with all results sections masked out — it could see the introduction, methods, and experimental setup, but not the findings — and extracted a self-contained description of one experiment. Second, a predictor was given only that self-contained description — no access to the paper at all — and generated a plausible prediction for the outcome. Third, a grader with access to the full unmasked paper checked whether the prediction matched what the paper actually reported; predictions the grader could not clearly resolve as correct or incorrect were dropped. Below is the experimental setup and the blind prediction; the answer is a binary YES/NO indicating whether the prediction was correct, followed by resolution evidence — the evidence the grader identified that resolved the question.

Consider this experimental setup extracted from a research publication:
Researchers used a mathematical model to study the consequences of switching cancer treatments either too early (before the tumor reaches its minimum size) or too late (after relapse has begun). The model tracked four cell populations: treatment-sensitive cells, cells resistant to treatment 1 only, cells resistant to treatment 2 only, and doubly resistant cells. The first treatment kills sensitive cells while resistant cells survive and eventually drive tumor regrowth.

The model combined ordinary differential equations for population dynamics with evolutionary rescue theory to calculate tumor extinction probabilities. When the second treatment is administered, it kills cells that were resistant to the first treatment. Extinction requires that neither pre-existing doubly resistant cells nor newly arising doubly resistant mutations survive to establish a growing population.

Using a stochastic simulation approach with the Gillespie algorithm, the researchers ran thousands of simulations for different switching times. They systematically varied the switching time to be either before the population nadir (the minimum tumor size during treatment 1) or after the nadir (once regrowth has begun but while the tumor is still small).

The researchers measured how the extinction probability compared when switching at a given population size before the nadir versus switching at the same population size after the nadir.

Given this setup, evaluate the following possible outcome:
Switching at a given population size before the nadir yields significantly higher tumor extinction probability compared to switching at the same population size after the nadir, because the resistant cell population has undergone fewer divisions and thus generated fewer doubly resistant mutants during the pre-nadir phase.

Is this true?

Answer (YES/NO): NO